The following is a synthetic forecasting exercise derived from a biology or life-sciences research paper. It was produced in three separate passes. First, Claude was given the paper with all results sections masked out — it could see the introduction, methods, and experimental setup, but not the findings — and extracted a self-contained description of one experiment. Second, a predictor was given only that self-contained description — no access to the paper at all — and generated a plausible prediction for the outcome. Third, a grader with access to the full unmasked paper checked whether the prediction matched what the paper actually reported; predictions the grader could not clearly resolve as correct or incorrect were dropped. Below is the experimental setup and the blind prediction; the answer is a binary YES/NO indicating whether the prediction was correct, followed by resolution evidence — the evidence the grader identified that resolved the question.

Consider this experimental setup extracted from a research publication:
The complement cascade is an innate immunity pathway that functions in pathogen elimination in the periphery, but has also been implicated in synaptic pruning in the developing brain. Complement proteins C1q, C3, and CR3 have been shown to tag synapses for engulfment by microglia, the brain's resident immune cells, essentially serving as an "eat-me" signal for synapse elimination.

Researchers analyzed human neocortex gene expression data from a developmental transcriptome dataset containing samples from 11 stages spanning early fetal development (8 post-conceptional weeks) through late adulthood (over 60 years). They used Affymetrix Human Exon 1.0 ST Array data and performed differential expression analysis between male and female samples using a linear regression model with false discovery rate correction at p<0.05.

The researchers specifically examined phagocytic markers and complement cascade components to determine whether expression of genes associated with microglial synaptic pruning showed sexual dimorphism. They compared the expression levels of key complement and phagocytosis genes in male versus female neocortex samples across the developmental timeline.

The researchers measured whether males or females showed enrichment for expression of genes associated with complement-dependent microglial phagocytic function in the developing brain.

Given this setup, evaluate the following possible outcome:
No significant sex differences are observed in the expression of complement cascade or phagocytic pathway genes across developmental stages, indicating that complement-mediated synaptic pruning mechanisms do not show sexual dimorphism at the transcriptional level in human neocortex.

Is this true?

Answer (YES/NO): NO